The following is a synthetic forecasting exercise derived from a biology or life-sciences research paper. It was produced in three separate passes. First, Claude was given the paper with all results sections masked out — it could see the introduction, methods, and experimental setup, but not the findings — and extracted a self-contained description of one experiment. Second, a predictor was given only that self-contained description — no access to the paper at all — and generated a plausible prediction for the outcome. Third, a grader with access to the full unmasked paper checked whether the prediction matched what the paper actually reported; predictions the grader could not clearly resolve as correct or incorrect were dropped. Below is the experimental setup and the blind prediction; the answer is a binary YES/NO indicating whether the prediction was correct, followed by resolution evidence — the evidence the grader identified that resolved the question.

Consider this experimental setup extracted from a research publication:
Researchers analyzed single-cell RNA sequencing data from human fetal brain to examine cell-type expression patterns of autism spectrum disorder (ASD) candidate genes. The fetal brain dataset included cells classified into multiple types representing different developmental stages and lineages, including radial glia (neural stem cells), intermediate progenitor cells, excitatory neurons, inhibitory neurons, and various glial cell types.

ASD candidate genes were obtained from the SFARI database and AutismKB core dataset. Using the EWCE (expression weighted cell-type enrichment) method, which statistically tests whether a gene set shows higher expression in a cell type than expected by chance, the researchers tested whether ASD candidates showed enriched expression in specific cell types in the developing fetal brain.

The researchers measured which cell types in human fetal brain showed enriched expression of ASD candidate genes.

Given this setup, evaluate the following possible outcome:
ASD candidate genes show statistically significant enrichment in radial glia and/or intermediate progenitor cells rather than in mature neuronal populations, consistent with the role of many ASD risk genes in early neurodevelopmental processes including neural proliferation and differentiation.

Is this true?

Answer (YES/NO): NO